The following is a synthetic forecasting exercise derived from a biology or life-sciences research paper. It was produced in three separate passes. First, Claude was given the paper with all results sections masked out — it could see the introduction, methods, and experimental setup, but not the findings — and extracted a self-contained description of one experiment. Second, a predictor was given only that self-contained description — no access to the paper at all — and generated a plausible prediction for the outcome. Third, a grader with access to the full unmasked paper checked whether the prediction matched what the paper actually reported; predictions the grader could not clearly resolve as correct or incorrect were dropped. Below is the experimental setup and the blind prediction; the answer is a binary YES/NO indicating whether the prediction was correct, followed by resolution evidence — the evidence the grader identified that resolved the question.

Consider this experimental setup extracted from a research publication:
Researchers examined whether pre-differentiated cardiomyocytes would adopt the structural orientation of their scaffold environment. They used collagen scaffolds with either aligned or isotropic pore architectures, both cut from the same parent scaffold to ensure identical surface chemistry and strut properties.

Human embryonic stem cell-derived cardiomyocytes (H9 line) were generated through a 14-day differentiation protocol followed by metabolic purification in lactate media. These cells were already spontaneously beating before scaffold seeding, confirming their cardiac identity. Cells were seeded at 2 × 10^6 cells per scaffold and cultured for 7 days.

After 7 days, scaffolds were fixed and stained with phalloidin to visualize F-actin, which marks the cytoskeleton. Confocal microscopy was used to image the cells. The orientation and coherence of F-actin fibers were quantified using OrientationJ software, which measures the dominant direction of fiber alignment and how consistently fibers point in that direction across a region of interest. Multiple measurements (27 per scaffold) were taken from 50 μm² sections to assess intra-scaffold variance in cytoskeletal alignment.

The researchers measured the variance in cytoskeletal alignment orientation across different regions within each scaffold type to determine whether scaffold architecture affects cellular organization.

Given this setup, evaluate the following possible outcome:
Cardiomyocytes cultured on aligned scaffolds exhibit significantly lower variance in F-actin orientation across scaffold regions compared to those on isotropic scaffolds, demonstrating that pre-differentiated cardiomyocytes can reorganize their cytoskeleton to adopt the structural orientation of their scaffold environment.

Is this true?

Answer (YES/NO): YES